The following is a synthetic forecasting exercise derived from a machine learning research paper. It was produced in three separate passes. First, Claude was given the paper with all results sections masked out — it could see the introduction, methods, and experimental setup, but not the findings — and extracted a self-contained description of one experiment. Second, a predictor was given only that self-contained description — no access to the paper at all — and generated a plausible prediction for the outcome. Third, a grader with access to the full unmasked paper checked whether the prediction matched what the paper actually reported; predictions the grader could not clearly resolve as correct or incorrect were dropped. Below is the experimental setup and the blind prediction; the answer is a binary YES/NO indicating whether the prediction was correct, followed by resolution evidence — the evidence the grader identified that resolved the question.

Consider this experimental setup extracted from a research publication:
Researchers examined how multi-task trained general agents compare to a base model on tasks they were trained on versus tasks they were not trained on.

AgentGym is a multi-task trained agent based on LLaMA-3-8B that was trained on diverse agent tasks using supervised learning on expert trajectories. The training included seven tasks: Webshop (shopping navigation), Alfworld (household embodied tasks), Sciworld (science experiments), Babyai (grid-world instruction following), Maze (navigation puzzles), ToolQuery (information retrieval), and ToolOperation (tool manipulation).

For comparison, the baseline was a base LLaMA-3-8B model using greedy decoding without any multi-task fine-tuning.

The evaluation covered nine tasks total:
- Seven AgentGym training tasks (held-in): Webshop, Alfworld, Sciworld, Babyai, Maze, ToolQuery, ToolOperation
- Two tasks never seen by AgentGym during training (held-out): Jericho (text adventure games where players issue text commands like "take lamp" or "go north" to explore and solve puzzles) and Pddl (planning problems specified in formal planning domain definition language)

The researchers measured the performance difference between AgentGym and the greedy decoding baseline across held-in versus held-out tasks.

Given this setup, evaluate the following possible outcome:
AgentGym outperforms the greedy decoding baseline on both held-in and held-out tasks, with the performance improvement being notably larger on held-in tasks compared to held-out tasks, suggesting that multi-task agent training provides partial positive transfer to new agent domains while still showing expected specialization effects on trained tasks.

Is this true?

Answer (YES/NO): NO